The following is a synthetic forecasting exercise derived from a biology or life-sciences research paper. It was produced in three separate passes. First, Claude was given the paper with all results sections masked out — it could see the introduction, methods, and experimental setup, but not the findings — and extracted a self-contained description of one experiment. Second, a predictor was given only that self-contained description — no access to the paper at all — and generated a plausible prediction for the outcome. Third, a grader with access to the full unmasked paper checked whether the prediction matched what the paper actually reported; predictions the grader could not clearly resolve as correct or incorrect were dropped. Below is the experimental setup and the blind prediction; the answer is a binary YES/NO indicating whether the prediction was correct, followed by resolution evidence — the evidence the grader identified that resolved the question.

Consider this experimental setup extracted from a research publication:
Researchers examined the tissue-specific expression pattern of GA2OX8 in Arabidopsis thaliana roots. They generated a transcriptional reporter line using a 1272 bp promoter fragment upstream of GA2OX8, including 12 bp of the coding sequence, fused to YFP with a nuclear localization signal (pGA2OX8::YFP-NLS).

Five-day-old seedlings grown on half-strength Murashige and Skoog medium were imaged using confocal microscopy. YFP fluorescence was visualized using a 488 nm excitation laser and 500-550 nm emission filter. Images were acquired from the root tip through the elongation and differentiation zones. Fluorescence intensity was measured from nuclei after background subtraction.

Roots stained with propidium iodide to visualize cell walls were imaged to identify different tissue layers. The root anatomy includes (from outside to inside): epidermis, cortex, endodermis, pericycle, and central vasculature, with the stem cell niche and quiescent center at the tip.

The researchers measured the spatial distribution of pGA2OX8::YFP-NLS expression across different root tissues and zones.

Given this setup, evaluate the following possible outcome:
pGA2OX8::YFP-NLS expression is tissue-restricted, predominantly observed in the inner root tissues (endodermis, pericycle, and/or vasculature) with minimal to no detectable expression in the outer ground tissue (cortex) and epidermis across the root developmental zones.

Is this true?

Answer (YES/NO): NO